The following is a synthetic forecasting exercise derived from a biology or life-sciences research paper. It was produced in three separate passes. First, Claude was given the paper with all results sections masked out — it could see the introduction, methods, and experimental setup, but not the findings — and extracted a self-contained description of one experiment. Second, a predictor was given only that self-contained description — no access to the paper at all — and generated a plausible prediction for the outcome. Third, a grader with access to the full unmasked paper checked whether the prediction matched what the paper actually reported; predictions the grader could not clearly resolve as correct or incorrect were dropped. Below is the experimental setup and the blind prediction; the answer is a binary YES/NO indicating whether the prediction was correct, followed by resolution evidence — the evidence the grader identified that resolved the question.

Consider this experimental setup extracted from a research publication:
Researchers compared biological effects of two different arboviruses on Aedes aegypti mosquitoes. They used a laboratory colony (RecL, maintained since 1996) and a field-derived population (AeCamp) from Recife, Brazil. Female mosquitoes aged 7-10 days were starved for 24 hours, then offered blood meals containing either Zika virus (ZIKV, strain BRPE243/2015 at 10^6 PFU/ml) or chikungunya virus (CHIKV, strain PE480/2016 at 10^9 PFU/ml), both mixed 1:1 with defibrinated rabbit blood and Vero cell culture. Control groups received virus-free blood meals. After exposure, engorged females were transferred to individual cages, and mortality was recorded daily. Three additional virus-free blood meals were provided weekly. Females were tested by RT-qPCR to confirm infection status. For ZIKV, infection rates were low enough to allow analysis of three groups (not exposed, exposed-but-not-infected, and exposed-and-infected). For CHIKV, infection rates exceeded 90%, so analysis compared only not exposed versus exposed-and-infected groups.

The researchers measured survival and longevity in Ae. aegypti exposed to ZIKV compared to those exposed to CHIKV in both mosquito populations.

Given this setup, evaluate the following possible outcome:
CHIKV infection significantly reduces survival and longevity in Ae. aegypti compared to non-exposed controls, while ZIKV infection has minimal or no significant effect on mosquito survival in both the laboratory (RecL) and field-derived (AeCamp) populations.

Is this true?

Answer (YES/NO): NO